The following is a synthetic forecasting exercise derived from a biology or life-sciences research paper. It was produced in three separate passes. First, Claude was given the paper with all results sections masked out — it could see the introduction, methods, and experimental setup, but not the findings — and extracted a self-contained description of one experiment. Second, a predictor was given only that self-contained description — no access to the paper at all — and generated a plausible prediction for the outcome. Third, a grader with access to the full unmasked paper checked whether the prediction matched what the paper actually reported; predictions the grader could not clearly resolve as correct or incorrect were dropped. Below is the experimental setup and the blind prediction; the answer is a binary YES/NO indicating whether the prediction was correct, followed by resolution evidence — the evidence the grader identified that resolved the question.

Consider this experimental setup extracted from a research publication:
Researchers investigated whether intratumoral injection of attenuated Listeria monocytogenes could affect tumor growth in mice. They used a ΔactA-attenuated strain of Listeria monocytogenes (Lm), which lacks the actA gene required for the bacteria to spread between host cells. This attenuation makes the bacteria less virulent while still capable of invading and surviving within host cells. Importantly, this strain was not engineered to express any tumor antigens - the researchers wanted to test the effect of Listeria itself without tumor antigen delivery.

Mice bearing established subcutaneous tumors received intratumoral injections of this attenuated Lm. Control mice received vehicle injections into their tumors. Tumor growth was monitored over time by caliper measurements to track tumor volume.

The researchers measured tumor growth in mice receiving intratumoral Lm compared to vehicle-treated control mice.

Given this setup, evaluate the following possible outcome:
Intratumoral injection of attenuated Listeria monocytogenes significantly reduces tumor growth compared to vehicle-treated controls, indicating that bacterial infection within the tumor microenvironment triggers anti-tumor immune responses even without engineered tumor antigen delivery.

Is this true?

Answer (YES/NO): NO